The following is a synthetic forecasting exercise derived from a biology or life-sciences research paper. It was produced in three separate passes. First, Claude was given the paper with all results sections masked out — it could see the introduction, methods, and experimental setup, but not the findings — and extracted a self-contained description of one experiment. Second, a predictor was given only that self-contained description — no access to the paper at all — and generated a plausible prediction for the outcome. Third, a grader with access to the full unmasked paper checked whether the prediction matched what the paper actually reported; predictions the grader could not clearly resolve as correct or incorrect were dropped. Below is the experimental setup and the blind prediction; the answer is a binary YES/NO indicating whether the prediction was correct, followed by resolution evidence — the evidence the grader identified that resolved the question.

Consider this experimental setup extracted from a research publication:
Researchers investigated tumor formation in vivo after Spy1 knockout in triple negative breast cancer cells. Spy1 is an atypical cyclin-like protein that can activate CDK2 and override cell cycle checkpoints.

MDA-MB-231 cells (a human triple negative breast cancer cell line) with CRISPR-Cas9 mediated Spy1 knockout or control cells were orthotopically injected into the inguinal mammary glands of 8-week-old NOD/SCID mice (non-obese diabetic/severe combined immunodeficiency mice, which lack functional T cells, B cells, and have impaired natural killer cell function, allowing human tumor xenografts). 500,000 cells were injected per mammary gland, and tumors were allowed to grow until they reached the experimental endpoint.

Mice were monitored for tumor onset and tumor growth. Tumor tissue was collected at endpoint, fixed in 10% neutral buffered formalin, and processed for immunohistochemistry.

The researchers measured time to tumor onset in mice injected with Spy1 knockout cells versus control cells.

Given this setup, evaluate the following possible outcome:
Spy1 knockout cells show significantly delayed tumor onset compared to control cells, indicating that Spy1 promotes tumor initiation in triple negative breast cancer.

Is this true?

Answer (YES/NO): NO